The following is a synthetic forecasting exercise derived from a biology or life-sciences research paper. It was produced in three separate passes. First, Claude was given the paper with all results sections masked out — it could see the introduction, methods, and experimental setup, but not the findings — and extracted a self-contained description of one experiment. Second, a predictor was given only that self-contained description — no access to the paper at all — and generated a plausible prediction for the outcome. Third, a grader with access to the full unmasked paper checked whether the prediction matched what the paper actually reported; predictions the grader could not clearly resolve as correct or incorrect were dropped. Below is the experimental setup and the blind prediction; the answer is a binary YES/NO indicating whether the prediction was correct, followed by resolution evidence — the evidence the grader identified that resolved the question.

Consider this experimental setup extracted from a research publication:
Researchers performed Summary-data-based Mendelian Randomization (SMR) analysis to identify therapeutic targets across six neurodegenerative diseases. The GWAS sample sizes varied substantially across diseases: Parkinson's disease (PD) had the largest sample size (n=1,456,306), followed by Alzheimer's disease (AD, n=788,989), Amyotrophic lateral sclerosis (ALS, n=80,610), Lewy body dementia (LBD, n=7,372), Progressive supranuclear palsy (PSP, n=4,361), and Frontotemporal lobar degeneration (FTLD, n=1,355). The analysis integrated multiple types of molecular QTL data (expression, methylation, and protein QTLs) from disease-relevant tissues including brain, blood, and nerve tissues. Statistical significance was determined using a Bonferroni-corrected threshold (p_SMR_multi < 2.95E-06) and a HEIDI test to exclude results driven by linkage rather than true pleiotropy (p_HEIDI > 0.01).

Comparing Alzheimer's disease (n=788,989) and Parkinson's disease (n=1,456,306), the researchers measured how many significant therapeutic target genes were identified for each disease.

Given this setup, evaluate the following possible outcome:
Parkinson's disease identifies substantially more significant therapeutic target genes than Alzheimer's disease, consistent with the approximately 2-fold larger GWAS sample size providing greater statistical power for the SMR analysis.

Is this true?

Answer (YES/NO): NO